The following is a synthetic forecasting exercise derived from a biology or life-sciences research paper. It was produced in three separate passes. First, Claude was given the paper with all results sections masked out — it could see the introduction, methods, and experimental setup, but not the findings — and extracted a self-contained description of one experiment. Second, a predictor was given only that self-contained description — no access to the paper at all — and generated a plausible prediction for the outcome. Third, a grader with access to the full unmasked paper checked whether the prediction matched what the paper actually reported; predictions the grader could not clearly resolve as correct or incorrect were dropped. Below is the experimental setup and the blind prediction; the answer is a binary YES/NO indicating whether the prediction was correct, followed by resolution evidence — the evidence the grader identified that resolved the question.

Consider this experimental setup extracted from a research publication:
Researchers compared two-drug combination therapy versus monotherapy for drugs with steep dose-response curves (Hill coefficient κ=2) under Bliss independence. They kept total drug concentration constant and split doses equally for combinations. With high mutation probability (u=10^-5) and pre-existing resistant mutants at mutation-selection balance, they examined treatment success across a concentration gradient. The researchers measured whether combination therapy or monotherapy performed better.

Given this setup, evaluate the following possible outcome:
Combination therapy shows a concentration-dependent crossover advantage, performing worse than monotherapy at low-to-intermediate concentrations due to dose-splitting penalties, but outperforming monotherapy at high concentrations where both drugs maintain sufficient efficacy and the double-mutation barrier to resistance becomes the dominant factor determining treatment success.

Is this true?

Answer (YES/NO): NO